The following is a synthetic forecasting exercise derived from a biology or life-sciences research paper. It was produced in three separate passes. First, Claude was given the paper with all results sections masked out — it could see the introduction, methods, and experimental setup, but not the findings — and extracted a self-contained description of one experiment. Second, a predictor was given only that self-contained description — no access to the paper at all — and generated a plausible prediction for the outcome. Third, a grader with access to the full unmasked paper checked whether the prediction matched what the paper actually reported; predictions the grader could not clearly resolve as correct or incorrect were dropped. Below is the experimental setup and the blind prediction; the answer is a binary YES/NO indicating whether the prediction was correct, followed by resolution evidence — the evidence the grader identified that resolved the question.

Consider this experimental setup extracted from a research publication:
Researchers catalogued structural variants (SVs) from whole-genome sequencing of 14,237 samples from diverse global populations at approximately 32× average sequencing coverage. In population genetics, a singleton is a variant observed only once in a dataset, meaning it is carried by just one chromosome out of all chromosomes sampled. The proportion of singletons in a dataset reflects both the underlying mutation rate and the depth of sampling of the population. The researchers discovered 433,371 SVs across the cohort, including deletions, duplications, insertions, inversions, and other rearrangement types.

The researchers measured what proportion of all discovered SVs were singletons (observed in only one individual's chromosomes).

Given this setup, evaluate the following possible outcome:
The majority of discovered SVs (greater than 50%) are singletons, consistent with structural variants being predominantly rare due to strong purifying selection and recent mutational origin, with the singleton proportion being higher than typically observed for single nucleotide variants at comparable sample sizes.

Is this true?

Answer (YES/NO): NO